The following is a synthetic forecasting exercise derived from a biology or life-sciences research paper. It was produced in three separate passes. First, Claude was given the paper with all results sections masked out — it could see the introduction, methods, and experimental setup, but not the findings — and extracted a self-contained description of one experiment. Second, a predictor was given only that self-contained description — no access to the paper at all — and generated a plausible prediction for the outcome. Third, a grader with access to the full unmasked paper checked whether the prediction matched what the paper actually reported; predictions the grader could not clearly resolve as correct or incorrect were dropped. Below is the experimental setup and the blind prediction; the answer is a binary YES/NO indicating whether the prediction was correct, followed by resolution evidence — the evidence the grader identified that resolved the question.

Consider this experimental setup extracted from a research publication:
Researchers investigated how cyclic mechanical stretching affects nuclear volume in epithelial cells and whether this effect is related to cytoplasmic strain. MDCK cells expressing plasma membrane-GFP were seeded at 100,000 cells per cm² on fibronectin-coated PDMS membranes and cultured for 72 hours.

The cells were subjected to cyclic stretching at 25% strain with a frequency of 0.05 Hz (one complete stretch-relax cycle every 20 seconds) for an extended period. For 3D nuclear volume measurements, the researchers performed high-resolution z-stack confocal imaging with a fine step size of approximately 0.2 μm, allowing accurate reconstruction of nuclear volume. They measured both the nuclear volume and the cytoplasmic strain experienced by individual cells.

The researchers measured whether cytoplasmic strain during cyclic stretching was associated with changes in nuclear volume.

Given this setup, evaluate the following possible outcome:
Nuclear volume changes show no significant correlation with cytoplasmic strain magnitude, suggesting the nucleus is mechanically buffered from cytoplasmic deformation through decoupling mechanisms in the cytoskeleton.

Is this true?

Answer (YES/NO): NO